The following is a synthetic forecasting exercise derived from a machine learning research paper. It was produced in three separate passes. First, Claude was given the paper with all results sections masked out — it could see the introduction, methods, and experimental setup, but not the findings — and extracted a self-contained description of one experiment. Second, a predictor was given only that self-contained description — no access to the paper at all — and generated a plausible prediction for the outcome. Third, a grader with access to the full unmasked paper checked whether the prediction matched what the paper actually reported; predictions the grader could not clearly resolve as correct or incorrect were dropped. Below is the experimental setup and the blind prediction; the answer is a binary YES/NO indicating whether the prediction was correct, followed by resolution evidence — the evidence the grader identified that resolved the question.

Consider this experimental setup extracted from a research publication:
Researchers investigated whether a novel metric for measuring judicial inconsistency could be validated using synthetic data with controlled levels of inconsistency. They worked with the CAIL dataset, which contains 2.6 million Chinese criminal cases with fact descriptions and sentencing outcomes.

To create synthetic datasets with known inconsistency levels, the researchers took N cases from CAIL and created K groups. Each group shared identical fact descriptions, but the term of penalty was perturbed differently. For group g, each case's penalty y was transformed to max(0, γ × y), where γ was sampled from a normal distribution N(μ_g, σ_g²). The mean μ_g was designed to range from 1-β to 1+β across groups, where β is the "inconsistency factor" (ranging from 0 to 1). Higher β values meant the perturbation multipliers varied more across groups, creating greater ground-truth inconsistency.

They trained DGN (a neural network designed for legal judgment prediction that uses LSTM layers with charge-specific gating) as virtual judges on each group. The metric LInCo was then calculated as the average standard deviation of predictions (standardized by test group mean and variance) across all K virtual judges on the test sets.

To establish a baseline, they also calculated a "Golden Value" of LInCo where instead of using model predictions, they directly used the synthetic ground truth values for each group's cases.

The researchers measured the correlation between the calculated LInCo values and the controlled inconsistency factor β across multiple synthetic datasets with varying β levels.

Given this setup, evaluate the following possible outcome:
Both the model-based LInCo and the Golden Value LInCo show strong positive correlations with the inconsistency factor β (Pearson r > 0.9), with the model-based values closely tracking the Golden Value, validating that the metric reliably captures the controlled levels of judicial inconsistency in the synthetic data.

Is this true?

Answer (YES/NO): YES